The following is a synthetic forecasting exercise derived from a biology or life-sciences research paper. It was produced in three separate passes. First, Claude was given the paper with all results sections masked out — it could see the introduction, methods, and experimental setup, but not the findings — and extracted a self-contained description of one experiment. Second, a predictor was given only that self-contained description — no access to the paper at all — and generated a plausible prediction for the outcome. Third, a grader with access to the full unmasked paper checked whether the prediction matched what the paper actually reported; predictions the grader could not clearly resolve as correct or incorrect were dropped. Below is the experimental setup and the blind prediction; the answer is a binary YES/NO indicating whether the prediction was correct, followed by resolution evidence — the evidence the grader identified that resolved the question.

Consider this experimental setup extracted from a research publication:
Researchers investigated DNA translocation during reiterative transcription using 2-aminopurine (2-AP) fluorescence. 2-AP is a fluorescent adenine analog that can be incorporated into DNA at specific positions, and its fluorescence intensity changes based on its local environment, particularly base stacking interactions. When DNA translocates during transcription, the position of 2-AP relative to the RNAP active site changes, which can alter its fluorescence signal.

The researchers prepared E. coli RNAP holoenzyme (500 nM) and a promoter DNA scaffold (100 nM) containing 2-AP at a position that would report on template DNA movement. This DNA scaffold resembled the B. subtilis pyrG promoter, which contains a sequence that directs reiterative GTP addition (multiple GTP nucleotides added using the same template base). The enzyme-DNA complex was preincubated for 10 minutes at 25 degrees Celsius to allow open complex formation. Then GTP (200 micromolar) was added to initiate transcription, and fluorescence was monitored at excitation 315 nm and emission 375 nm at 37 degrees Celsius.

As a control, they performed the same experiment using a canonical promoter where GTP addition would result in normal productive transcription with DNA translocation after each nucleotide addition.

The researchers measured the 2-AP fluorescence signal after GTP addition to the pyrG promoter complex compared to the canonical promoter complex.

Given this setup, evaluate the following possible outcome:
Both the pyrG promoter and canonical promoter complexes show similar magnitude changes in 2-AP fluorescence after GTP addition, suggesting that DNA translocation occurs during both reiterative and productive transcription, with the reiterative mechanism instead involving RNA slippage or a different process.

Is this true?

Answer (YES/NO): YES